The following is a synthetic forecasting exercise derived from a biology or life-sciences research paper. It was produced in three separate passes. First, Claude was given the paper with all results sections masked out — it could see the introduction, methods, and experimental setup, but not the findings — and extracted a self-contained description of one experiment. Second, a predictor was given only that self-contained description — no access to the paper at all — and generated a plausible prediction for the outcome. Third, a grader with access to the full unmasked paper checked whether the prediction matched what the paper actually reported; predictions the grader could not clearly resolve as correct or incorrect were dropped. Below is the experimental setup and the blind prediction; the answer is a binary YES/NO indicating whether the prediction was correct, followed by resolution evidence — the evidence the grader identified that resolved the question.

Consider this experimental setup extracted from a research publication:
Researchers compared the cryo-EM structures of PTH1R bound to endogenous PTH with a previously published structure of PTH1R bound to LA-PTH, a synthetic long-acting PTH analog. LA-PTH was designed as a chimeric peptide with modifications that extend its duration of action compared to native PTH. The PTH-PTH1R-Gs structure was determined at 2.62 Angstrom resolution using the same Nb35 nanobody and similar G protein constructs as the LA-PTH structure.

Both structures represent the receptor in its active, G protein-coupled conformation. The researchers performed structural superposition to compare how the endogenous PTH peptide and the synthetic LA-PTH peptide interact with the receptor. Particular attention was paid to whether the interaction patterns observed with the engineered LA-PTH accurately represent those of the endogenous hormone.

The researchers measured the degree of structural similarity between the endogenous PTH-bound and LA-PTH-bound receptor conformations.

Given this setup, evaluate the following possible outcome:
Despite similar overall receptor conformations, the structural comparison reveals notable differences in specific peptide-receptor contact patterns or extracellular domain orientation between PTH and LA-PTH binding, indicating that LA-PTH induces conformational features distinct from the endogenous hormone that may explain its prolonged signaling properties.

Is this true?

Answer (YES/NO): NO